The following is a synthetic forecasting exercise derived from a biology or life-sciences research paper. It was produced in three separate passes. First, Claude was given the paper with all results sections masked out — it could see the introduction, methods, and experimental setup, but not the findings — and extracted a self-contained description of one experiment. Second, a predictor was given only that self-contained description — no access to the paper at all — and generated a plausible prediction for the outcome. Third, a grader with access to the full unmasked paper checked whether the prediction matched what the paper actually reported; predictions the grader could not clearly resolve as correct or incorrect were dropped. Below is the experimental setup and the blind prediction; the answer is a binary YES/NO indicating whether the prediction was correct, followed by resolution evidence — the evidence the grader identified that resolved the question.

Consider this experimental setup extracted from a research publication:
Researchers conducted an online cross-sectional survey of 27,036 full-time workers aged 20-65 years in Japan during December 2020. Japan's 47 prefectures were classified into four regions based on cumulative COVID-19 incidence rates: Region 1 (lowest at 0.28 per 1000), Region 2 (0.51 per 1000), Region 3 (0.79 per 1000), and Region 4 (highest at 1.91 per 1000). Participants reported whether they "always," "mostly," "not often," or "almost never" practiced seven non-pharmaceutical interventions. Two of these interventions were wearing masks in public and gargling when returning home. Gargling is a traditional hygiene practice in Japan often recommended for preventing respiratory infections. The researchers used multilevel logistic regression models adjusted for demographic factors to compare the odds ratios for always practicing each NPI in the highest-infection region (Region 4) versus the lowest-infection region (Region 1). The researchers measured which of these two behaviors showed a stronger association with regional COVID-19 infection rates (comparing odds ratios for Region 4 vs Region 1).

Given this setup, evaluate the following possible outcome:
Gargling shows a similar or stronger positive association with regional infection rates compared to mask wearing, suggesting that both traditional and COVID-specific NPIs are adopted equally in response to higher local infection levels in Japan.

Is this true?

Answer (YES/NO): NO